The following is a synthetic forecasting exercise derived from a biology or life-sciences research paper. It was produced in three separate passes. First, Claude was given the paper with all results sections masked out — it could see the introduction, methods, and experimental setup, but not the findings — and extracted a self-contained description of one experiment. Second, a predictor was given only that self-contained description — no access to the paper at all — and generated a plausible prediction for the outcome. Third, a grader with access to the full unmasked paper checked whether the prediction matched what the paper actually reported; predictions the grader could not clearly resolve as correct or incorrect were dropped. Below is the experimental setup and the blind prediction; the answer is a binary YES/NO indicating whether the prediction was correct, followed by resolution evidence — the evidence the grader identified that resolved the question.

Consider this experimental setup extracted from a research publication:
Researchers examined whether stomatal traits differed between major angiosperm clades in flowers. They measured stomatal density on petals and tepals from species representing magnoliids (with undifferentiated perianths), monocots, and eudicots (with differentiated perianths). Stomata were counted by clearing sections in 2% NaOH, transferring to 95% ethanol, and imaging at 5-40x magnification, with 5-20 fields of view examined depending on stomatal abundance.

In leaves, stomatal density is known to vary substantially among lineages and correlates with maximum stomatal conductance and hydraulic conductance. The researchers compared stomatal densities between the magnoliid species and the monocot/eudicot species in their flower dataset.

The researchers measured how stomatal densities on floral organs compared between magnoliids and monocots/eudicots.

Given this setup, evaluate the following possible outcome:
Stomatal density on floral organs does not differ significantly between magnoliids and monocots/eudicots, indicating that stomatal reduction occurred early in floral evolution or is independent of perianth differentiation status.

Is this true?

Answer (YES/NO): NO